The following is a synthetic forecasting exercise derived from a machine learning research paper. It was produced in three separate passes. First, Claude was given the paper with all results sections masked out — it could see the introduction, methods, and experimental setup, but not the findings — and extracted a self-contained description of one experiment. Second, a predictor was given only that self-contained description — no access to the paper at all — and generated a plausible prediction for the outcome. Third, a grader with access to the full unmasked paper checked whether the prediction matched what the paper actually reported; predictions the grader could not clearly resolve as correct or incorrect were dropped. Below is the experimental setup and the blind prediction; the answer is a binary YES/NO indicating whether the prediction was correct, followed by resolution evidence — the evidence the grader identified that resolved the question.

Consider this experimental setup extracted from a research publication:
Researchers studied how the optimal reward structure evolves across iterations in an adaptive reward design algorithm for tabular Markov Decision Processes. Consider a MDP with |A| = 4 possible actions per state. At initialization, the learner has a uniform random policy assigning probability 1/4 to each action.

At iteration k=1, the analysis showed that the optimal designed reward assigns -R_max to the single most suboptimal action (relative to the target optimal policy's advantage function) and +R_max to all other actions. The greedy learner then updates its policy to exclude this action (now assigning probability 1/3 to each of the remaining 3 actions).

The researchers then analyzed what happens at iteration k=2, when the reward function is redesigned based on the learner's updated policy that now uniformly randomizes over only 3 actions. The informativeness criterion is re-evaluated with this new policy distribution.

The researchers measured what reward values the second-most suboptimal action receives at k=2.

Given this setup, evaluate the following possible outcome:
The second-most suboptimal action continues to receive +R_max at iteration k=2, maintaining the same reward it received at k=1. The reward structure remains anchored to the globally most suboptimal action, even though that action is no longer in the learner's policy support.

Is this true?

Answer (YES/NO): NO